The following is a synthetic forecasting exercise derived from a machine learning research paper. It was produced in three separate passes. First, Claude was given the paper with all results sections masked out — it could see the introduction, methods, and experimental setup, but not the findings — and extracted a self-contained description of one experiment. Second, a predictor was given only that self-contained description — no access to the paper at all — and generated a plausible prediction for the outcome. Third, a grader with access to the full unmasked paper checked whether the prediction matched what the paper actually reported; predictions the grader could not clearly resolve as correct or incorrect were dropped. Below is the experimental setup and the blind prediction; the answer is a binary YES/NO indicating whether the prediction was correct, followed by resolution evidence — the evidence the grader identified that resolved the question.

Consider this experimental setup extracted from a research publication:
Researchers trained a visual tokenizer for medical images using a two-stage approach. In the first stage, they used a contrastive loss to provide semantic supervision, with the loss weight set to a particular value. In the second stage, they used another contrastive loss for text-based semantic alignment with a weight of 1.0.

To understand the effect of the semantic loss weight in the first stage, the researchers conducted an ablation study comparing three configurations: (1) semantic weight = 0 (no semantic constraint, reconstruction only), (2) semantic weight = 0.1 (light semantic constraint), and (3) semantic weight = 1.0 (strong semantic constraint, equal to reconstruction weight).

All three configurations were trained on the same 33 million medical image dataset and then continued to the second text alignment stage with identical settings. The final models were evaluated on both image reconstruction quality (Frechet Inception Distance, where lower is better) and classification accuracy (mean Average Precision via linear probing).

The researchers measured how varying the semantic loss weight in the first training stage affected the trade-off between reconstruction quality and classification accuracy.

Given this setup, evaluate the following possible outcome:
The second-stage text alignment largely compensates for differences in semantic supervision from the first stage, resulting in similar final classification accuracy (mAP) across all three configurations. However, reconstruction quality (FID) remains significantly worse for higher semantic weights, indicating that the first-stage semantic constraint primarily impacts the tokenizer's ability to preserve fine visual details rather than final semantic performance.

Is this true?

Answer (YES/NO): NO